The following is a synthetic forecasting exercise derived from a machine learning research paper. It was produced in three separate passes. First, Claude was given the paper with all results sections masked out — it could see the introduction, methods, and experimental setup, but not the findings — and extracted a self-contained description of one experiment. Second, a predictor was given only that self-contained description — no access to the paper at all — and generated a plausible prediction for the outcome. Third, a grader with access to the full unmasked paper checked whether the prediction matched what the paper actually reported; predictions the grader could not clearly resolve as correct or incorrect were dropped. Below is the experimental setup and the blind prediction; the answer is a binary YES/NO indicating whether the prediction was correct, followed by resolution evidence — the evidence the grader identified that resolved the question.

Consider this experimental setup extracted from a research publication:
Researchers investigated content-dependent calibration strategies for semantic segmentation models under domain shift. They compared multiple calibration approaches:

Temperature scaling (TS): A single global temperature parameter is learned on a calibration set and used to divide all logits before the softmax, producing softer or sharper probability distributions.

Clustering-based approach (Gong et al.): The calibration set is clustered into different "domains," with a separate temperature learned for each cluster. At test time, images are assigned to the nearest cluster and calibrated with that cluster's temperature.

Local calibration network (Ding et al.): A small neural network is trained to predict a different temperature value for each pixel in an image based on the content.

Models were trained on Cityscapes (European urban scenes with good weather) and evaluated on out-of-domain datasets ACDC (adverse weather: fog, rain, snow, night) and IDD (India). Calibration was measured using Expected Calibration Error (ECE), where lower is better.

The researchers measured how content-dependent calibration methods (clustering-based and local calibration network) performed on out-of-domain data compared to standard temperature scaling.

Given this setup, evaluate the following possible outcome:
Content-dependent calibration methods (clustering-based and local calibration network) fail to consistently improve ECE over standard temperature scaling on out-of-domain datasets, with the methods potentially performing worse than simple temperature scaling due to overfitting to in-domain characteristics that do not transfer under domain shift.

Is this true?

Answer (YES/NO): NO